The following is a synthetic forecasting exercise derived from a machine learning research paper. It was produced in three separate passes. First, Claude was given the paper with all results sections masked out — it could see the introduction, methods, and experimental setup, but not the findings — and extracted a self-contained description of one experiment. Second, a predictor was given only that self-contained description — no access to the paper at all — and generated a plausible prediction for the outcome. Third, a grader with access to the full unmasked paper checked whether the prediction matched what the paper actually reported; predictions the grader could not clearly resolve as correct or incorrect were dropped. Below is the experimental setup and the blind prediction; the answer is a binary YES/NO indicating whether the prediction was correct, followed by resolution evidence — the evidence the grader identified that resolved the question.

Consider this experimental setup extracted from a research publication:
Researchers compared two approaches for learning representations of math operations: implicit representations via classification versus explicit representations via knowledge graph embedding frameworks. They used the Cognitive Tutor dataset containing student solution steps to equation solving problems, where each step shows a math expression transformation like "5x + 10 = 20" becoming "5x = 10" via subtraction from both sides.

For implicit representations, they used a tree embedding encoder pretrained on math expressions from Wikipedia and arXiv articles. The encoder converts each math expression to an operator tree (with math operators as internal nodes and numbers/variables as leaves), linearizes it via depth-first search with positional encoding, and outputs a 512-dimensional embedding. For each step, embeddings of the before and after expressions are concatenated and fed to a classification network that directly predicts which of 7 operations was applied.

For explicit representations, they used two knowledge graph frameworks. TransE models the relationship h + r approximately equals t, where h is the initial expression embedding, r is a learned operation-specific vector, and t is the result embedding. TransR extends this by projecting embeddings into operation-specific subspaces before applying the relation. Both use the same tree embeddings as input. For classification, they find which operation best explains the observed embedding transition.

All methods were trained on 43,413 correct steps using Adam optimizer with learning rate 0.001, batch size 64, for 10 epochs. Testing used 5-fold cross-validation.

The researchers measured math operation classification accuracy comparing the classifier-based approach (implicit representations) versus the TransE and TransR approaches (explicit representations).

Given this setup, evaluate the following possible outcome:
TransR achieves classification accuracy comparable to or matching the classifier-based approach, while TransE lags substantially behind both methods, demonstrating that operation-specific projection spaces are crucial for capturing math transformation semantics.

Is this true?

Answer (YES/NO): NO